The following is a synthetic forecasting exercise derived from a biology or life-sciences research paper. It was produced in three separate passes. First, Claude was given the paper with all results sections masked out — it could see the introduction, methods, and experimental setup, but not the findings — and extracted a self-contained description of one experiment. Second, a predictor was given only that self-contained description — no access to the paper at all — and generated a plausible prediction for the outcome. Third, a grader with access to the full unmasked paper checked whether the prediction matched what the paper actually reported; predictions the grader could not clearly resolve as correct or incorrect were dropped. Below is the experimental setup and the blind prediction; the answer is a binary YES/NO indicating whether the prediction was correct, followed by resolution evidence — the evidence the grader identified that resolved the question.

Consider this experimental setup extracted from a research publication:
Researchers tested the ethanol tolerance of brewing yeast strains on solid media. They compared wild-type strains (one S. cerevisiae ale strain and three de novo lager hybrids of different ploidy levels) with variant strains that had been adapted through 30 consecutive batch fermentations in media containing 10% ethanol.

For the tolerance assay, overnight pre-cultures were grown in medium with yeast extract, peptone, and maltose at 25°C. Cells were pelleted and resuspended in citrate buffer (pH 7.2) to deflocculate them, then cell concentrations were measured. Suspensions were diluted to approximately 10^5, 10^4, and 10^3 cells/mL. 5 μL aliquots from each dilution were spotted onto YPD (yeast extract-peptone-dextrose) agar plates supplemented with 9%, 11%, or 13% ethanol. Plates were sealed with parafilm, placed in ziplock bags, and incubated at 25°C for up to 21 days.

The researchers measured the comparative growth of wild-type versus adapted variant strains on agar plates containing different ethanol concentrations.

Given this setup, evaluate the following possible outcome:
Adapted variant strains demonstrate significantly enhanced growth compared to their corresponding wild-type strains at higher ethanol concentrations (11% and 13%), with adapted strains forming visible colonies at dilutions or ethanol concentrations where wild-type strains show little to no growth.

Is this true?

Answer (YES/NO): NO